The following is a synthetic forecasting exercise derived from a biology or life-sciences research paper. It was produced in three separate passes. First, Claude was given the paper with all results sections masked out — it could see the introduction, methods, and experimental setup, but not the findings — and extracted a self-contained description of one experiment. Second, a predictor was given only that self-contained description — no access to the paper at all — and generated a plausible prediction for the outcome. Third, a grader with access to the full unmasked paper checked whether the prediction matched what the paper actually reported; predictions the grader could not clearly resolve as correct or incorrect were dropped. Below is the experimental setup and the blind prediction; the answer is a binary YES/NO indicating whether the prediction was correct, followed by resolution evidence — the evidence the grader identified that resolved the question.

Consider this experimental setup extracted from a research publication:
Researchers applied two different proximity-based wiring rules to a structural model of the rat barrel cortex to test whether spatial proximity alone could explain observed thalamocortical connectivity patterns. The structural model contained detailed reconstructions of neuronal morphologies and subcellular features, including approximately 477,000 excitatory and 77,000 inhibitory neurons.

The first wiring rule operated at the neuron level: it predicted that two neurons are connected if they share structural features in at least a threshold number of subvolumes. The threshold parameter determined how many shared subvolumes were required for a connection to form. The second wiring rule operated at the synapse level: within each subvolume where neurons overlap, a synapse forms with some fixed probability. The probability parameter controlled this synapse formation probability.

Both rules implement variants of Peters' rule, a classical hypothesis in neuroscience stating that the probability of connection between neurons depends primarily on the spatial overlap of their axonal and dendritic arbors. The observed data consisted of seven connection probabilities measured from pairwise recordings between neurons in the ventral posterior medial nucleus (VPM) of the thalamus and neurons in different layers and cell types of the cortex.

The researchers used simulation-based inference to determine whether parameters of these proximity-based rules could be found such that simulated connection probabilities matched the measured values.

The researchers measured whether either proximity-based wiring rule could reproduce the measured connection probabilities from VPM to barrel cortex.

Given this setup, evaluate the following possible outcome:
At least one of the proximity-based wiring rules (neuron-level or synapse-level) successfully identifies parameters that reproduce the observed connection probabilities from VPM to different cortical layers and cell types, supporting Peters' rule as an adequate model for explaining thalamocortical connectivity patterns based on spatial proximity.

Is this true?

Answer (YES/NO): NO